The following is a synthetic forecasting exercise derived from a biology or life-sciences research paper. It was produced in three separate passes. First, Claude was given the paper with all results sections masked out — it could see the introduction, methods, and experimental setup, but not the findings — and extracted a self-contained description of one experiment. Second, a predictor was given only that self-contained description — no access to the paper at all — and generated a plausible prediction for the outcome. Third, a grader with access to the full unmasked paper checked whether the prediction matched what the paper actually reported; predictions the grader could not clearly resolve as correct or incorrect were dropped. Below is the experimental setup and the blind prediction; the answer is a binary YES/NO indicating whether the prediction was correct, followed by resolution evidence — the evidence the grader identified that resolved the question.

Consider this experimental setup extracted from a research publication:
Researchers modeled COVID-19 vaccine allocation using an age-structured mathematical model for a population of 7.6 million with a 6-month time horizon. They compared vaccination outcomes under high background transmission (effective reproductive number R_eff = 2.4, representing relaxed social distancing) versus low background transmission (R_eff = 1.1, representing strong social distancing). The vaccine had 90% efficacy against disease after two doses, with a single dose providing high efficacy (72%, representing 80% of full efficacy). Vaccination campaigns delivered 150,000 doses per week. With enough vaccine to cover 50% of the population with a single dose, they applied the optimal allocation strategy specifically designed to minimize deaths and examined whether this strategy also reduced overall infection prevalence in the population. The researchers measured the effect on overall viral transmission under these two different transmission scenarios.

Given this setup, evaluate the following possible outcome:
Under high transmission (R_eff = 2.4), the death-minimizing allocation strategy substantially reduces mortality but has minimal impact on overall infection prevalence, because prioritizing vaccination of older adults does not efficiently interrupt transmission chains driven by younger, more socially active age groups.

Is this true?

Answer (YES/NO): YES